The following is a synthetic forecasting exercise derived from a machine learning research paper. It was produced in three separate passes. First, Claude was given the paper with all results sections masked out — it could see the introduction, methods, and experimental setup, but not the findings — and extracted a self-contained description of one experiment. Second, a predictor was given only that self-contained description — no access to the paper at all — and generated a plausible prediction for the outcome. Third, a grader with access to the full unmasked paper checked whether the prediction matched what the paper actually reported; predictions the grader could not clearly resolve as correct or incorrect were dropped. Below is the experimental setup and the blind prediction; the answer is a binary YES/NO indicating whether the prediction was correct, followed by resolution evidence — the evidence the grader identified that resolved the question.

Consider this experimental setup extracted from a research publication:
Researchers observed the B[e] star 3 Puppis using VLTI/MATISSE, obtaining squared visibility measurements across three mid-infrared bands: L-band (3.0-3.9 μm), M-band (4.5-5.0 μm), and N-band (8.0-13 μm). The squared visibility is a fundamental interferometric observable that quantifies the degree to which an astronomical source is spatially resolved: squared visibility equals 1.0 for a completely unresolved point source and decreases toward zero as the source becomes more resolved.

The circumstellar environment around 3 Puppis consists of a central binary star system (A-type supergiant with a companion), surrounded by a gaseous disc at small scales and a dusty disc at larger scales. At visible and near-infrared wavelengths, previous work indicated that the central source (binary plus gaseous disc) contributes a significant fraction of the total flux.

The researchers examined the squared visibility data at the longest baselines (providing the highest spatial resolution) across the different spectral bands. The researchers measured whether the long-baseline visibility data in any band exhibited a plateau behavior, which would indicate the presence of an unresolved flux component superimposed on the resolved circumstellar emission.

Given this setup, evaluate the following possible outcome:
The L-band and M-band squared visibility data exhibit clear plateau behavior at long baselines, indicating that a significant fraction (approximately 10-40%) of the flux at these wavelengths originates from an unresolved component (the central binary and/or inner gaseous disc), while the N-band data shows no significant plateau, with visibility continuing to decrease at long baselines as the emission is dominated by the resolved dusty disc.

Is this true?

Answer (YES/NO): NO